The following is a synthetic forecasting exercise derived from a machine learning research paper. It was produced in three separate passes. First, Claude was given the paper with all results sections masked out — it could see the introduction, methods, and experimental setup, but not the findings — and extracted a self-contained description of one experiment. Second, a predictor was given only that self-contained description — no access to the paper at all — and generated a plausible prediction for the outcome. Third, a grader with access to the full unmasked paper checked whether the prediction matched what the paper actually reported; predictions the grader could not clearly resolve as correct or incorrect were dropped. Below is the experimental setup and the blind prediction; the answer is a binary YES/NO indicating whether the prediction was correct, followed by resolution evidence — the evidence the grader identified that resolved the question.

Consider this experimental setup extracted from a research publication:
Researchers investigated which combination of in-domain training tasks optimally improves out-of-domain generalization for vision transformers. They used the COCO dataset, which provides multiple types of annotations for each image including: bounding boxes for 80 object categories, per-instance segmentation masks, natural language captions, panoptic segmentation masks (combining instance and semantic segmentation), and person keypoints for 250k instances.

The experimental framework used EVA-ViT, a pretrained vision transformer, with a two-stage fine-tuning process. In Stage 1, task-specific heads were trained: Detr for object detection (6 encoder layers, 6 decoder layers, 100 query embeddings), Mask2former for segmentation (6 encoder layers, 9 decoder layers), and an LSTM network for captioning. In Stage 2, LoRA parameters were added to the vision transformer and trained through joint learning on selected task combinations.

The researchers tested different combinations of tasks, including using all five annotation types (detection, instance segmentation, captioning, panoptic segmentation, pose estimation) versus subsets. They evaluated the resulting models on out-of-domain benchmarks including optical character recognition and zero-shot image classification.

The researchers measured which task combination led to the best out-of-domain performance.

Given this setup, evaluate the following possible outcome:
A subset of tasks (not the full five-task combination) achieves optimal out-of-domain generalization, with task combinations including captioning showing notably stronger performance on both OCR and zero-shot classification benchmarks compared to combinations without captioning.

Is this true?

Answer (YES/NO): NO